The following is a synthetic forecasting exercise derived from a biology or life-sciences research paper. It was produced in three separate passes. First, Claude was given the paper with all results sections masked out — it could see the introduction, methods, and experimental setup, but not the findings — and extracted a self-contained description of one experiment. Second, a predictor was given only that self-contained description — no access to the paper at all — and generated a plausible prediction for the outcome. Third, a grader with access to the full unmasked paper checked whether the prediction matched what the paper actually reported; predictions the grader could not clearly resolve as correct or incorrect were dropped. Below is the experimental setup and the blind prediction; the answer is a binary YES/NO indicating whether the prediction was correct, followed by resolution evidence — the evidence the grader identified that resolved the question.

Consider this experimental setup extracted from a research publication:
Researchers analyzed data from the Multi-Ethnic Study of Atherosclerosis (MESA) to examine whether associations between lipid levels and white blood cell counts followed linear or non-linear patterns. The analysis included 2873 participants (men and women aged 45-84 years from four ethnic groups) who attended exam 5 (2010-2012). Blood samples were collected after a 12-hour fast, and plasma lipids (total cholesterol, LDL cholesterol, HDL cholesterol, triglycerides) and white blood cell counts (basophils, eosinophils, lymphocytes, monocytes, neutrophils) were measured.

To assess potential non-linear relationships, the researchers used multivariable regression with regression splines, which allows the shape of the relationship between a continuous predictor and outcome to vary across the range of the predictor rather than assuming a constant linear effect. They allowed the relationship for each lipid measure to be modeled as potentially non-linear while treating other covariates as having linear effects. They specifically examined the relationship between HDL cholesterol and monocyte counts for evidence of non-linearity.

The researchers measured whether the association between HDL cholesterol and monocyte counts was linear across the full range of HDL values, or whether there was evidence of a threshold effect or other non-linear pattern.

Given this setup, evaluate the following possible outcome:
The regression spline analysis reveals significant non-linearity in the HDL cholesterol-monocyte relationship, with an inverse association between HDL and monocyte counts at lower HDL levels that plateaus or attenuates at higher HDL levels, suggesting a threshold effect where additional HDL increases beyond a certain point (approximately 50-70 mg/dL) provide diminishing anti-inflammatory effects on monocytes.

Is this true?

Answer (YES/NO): NO